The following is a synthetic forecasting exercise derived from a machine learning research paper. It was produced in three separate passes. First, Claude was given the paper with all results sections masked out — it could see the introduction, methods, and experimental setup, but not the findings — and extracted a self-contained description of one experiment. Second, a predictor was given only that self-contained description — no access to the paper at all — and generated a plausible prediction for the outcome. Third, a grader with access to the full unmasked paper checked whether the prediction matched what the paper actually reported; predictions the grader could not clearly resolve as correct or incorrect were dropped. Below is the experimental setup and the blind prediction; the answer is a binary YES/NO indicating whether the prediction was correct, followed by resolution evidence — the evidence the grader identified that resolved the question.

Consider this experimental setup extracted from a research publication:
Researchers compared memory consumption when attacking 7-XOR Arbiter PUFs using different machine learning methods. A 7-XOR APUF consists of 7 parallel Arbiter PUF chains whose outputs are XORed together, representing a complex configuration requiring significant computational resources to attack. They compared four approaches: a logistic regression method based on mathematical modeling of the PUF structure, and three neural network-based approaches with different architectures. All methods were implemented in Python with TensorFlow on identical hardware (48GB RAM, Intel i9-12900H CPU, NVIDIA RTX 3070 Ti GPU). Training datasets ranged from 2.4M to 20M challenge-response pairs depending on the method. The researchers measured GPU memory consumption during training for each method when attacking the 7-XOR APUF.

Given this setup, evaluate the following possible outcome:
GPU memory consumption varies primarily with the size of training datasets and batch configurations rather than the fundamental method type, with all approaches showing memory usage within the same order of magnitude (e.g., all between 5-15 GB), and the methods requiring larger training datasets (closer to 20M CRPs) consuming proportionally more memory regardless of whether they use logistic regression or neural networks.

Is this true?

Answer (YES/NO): NO